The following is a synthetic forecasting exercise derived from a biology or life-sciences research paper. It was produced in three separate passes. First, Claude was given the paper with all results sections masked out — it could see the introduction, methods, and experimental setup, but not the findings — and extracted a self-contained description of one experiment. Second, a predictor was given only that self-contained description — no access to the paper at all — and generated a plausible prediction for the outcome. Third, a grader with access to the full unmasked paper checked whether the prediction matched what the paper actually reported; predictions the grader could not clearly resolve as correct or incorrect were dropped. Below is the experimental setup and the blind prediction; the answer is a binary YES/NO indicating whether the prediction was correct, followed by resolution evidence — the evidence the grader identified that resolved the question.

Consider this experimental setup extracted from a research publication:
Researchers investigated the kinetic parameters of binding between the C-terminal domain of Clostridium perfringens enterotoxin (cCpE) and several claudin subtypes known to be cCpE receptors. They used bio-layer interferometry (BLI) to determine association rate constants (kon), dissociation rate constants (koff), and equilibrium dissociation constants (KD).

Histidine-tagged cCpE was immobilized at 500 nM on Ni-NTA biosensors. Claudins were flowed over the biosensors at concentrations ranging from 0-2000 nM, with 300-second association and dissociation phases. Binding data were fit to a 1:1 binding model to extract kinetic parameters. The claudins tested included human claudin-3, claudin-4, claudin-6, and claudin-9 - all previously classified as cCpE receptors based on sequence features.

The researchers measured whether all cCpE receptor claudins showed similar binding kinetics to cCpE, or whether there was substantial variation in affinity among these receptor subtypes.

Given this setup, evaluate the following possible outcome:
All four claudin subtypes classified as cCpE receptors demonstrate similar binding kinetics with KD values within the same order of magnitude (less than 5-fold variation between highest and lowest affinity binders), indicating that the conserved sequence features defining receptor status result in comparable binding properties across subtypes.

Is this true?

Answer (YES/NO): NO